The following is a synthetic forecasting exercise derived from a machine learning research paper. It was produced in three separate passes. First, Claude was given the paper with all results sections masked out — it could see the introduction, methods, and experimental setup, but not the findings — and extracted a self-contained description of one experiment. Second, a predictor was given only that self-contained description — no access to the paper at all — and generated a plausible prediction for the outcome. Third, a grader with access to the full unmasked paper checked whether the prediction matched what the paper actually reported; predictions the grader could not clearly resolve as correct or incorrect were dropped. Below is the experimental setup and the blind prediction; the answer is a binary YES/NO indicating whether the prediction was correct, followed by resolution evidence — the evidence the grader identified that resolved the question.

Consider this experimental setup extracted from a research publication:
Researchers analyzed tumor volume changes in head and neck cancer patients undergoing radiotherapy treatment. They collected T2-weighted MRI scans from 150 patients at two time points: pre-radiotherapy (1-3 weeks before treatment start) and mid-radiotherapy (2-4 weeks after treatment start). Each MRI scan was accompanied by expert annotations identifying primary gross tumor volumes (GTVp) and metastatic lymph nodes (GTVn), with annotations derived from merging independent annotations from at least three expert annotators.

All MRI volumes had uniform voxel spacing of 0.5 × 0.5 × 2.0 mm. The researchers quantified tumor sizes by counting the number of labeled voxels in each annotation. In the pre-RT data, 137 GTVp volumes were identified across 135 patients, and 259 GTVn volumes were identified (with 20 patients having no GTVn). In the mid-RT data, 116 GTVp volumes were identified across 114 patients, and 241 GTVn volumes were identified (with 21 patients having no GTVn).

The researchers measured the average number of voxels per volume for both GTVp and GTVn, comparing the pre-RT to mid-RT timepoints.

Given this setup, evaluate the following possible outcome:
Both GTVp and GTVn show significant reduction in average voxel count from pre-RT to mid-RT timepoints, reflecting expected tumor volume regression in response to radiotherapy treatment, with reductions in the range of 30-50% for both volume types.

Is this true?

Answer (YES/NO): NO